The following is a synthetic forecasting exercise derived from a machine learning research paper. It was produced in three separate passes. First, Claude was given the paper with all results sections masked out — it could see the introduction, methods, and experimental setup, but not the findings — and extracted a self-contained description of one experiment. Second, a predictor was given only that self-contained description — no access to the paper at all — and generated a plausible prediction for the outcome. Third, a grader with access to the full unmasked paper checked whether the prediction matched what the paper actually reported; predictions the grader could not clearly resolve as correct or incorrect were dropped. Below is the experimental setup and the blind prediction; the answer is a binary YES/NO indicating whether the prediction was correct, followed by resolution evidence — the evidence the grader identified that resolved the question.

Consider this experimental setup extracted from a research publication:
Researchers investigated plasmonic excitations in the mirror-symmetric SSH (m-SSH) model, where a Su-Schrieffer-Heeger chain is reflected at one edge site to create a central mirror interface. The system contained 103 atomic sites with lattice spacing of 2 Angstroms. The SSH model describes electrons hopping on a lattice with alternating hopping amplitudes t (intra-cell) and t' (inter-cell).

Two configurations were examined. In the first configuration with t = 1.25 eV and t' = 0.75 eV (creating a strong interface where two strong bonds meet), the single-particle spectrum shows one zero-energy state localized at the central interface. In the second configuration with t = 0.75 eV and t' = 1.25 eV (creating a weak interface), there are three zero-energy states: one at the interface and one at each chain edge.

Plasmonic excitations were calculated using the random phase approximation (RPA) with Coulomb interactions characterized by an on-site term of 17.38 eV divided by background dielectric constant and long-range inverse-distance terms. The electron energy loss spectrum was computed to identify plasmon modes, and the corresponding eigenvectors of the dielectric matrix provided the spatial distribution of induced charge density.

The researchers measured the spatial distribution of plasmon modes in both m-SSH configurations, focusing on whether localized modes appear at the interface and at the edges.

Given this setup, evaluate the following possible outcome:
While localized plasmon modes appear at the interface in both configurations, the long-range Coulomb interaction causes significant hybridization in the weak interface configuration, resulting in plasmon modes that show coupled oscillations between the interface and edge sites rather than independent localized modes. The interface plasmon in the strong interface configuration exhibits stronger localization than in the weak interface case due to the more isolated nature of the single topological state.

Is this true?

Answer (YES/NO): NO